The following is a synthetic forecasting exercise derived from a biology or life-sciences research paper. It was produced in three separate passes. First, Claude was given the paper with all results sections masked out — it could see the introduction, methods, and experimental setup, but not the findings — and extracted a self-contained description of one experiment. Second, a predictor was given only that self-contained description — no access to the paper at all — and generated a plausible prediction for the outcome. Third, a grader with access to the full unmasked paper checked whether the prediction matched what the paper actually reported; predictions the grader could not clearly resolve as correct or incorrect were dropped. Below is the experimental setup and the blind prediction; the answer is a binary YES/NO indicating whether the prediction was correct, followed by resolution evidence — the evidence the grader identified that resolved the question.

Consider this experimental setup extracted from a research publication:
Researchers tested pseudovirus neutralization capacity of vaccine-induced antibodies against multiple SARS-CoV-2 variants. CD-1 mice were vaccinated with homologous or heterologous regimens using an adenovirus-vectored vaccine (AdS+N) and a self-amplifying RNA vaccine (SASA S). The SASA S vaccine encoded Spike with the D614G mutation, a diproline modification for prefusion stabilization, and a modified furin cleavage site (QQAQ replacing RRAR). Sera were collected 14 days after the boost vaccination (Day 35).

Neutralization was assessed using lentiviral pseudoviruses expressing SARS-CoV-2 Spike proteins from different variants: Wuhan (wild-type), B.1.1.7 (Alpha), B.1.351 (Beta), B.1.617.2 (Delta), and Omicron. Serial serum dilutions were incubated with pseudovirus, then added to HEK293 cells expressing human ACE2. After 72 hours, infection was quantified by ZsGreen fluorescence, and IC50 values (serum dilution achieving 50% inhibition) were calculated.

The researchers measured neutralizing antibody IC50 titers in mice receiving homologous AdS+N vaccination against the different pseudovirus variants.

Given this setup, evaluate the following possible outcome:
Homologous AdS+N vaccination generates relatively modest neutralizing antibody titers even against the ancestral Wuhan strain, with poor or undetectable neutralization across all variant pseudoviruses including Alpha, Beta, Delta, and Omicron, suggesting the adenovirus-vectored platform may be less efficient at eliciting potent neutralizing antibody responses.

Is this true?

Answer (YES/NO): NO